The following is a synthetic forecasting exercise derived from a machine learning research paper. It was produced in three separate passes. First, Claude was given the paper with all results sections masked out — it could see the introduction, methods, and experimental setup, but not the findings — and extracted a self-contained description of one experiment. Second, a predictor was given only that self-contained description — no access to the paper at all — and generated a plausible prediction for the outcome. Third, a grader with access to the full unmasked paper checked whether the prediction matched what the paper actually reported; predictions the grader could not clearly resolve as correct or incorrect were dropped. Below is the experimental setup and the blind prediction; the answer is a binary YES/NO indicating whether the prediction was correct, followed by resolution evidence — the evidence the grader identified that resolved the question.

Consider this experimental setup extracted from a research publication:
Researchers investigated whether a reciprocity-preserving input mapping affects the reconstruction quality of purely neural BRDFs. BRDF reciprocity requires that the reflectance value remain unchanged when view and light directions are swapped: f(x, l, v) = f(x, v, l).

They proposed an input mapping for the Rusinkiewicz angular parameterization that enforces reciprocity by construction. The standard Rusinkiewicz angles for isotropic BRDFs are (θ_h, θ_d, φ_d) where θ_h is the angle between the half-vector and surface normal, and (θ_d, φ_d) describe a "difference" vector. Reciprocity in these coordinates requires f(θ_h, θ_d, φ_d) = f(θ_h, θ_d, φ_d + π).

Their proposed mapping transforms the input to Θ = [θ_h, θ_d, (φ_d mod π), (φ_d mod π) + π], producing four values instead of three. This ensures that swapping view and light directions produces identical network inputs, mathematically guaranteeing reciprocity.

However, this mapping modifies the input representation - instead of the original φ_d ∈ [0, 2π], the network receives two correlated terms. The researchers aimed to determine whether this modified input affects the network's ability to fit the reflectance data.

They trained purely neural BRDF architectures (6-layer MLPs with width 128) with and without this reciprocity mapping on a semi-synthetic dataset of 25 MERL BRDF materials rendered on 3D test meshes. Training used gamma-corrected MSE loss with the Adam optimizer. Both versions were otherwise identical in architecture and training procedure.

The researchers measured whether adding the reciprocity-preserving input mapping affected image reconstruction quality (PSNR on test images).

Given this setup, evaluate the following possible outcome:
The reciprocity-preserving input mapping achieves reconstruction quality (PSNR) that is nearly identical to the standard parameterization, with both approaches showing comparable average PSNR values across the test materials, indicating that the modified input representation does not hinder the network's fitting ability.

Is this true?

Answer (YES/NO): NO